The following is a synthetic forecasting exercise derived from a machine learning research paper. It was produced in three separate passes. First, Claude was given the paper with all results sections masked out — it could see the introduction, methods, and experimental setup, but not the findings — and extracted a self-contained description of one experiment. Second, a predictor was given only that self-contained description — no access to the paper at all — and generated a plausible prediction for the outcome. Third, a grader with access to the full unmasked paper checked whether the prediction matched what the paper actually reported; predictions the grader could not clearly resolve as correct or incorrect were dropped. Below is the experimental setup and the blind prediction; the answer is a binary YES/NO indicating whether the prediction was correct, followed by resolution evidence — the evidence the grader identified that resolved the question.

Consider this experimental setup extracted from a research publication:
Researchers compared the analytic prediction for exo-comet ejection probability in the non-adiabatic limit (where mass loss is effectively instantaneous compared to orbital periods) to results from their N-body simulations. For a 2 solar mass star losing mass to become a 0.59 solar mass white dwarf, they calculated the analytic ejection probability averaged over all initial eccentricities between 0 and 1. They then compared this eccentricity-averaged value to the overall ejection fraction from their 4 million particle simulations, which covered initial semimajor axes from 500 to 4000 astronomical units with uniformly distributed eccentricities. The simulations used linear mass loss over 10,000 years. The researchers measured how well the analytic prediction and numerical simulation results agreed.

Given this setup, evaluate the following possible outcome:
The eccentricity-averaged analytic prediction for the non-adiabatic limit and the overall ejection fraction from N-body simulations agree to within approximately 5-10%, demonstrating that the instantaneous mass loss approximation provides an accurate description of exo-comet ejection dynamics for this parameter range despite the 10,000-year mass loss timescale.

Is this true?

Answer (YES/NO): NO